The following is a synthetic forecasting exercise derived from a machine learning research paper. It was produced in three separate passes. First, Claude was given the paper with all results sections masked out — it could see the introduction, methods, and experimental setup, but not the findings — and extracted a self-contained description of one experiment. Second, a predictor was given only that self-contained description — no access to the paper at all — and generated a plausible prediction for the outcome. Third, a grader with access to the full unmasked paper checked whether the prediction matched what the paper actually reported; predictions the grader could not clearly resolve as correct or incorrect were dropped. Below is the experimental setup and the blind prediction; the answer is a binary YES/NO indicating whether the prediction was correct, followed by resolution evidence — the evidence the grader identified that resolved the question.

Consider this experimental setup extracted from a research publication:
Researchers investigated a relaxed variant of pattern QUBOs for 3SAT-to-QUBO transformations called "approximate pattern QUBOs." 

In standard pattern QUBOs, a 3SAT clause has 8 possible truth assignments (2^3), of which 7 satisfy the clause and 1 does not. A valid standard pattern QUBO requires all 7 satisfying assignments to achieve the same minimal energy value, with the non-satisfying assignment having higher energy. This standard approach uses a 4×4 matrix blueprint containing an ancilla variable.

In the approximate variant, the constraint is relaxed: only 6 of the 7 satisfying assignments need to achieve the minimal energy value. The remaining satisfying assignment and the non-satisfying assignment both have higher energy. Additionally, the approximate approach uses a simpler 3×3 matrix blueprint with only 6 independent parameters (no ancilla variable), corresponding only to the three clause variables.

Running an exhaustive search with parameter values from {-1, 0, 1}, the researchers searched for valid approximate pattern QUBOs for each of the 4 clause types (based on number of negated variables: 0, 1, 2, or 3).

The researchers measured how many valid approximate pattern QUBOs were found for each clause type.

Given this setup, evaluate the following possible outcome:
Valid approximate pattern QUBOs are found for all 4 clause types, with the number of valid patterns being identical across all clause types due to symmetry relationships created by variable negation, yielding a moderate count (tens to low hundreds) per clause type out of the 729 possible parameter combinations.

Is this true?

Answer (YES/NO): NO